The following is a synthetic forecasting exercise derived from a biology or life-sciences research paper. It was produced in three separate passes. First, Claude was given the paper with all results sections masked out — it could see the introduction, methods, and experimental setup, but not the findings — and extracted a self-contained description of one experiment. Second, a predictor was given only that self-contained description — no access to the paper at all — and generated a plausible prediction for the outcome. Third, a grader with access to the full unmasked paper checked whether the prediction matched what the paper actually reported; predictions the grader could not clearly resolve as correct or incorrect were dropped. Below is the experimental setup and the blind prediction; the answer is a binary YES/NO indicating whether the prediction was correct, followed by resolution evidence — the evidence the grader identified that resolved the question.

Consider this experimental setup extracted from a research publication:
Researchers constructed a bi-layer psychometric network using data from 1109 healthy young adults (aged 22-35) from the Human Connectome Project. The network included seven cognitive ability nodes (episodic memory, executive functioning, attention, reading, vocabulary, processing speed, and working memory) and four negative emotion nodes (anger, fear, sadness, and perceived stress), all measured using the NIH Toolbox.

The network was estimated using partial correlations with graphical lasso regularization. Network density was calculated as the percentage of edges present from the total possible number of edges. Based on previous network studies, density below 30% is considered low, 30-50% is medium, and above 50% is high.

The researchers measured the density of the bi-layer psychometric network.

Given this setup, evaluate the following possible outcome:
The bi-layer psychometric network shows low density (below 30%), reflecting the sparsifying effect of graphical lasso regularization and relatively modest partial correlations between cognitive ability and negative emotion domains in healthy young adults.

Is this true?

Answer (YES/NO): NO